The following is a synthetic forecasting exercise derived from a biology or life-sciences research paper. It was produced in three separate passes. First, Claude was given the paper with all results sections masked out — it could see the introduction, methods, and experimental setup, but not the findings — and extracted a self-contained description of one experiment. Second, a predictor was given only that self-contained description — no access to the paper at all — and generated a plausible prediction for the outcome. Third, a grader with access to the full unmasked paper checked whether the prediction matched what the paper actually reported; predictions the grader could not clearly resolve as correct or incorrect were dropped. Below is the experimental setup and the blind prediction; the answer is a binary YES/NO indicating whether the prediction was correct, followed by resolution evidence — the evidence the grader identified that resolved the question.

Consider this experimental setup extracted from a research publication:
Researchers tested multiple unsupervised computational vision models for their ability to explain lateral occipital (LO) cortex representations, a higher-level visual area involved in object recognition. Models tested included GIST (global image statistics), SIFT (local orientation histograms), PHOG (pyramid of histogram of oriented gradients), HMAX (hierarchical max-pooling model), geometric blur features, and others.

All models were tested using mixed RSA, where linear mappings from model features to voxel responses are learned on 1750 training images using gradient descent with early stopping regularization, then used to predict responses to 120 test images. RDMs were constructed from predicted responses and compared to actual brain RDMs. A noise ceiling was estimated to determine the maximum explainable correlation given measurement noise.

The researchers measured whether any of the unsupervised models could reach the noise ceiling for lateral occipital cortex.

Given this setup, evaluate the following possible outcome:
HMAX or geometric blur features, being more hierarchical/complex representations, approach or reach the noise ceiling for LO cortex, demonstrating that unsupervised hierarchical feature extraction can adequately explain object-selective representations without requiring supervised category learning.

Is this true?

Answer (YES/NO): NO